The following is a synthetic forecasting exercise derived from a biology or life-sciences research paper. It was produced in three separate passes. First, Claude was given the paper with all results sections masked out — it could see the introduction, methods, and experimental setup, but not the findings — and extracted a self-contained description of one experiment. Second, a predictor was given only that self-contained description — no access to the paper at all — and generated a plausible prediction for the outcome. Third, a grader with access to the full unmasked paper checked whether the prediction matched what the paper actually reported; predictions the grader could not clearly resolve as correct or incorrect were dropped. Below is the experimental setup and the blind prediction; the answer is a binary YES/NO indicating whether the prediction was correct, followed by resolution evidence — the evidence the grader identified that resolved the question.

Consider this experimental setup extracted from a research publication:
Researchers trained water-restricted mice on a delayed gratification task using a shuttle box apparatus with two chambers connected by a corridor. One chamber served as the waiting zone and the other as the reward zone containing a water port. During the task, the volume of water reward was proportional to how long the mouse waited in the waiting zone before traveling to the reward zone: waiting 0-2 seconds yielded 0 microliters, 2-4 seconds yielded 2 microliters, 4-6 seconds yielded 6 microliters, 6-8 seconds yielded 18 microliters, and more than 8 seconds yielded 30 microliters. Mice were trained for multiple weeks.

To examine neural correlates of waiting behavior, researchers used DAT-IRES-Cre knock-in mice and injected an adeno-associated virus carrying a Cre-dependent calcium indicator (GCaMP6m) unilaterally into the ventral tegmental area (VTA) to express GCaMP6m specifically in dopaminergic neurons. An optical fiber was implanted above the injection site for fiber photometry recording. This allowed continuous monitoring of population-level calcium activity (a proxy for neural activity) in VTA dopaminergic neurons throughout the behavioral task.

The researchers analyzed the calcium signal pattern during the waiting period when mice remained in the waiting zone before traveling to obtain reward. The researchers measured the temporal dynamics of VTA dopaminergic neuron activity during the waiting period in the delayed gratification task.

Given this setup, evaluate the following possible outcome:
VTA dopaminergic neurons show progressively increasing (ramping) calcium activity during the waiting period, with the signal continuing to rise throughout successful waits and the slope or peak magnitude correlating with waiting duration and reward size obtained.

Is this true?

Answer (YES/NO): YES